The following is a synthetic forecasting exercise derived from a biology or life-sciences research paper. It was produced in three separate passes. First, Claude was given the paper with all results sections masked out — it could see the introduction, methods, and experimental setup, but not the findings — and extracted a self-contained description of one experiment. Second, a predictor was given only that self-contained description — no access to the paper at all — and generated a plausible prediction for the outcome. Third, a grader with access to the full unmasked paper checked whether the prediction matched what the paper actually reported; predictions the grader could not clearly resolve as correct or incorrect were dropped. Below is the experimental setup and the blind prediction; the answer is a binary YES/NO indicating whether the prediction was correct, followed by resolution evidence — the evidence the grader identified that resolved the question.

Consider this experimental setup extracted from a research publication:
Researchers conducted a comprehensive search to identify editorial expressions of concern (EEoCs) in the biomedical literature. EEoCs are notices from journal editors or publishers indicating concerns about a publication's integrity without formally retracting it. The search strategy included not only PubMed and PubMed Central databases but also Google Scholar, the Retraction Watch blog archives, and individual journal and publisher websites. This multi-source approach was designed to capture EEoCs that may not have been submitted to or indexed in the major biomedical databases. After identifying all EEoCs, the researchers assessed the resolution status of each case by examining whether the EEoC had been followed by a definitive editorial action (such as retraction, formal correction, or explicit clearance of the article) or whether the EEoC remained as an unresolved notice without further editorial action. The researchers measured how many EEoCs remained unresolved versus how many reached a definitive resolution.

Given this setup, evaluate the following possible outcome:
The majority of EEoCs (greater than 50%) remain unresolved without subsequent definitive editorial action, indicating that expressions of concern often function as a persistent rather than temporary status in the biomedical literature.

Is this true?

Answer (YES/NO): NO